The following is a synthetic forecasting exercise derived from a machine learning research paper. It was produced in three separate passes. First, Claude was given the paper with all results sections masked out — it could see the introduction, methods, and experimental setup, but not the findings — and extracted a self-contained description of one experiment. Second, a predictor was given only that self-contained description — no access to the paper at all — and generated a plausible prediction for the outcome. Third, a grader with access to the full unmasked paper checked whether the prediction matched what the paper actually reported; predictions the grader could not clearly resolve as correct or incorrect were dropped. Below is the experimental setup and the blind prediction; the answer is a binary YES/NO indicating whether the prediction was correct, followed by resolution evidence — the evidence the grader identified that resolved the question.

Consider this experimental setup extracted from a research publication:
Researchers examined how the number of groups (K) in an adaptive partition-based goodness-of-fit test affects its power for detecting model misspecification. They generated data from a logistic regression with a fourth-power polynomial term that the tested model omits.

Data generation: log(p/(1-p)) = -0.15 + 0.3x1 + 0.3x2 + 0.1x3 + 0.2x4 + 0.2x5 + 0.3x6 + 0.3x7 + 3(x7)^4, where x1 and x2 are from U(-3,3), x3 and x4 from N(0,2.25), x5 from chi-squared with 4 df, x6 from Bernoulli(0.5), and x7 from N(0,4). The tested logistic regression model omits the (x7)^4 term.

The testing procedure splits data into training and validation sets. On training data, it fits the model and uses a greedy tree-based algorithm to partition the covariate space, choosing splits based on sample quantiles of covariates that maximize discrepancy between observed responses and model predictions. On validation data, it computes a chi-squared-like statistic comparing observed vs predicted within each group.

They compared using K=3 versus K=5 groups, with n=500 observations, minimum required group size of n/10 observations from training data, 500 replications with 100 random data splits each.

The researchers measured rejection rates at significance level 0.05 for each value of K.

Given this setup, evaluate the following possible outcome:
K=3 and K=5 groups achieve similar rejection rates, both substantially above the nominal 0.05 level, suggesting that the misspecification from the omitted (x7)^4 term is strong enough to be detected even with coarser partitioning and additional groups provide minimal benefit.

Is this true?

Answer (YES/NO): NO